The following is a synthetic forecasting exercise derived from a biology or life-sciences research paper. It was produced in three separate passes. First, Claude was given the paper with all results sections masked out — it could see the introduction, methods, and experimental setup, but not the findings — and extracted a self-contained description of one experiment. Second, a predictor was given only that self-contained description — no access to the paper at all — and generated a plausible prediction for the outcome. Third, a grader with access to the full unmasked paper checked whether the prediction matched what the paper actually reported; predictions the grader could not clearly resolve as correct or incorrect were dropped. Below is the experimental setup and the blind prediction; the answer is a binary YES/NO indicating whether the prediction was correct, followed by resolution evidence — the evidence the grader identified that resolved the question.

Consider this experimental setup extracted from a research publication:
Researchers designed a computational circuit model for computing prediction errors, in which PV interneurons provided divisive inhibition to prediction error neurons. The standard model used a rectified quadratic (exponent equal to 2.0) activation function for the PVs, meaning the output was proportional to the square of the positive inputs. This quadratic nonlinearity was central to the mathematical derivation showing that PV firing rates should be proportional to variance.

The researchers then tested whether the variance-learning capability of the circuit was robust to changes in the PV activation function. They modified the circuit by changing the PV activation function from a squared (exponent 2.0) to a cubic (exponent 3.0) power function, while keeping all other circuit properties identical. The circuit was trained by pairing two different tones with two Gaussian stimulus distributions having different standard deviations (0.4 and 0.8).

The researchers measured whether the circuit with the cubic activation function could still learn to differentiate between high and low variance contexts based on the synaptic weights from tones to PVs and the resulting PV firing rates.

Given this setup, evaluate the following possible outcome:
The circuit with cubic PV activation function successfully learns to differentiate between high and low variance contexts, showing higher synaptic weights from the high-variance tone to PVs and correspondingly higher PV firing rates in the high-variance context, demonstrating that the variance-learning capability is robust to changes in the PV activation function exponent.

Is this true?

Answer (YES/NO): YES